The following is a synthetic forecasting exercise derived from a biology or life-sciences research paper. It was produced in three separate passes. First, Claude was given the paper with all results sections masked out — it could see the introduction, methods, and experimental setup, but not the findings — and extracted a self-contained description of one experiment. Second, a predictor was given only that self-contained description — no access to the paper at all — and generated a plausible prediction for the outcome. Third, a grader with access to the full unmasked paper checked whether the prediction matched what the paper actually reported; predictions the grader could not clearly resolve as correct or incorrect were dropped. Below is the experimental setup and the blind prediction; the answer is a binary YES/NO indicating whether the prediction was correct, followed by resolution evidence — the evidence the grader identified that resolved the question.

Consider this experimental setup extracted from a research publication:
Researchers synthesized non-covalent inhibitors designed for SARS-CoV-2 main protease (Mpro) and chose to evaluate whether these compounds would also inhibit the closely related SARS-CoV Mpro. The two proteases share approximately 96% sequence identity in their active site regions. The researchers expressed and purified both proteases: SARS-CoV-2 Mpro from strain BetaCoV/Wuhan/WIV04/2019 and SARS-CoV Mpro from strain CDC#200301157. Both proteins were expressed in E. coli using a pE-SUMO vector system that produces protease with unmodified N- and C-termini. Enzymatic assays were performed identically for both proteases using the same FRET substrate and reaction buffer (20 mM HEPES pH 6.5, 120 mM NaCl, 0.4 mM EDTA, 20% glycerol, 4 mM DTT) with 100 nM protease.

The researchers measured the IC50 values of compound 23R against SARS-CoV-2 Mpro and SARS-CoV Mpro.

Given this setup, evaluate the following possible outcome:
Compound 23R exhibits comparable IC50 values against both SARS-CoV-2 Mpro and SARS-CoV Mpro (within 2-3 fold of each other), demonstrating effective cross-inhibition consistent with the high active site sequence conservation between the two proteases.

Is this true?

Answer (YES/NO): YES